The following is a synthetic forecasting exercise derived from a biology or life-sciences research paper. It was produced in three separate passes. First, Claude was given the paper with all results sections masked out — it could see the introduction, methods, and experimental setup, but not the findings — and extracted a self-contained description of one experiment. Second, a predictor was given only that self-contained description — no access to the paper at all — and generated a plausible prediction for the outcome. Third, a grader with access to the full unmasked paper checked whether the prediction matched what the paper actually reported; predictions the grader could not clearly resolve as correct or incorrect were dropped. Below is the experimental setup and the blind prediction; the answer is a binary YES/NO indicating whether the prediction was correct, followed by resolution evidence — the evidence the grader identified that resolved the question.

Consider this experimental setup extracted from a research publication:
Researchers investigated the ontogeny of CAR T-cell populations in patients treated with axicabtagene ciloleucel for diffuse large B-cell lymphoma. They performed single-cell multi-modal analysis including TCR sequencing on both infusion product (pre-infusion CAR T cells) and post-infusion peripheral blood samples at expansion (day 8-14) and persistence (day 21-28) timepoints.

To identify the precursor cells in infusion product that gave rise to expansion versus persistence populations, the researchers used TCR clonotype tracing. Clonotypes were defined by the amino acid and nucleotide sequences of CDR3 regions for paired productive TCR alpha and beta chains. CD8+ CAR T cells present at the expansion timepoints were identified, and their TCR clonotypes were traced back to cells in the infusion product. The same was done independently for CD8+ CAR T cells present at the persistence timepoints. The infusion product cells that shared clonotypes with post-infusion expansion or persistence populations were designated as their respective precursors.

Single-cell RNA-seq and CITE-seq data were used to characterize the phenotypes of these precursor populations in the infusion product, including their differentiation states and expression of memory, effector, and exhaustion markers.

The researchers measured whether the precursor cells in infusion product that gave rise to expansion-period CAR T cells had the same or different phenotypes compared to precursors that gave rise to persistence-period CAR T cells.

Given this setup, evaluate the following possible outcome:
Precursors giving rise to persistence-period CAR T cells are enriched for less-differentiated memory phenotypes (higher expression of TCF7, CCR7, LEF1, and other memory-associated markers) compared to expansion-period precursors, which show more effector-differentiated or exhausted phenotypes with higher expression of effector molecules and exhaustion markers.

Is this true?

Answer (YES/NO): YES